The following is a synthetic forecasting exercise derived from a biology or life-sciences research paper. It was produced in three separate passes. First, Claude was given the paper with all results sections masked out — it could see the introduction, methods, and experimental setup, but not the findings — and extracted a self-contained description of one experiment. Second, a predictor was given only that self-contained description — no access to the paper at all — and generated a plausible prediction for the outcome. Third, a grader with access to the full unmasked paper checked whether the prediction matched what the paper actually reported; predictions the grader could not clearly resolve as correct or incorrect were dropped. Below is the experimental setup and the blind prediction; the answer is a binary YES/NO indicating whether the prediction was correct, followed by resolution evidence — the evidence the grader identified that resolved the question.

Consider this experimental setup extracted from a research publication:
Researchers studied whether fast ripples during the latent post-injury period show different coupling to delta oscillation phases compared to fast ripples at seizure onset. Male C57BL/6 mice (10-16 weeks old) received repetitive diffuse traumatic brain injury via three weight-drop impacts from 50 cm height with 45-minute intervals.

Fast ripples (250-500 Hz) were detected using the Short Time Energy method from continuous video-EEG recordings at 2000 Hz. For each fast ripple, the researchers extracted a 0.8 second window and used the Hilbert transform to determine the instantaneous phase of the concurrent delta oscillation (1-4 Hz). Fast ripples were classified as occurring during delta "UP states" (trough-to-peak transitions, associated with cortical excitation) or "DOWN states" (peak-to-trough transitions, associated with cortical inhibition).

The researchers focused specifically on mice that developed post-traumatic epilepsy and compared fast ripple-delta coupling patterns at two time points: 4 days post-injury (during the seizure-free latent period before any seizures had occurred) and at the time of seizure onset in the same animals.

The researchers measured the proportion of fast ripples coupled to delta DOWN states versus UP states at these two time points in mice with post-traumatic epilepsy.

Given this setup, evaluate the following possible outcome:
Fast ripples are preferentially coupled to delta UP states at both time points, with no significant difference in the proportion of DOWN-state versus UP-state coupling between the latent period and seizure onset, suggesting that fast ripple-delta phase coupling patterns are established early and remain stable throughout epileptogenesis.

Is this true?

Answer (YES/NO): NO